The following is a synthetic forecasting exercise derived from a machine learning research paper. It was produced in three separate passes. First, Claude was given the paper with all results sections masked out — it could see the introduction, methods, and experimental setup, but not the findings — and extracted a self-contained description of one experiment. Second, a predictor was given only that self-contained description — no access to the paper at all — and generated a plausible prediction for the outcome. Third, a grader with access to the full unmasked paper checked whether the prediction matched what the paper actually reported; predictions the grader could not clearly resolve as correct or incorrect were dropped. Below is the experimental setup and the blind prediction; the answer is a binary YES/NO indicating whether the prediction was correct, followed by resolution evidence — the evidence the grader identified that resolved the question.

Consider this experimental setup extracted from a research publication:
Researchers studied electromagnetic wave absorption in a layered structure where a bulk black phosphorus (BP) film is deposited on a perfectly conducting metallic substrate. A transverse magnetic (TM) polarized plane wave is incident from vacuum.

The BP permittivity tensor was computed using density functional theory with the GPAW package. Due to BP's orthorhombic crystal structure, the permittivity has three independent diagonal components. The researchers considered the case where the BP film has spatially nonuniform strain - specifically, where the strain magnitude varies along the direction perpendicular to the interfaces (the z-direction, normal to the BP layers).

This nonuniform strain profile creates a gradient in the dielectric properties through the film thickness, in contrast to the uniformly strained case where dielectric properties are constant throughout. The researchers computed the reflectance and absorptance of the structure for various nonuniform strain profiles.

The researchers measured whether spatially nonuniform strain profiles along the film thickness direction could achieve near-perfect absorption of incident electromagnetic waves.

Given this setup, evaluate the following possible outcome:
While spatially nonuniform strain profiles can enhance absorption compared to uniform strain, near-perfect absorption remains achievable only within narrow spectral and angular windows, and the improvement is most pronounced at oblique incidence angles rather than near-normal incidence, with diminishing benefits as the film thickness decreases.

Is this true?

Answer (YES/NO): NO